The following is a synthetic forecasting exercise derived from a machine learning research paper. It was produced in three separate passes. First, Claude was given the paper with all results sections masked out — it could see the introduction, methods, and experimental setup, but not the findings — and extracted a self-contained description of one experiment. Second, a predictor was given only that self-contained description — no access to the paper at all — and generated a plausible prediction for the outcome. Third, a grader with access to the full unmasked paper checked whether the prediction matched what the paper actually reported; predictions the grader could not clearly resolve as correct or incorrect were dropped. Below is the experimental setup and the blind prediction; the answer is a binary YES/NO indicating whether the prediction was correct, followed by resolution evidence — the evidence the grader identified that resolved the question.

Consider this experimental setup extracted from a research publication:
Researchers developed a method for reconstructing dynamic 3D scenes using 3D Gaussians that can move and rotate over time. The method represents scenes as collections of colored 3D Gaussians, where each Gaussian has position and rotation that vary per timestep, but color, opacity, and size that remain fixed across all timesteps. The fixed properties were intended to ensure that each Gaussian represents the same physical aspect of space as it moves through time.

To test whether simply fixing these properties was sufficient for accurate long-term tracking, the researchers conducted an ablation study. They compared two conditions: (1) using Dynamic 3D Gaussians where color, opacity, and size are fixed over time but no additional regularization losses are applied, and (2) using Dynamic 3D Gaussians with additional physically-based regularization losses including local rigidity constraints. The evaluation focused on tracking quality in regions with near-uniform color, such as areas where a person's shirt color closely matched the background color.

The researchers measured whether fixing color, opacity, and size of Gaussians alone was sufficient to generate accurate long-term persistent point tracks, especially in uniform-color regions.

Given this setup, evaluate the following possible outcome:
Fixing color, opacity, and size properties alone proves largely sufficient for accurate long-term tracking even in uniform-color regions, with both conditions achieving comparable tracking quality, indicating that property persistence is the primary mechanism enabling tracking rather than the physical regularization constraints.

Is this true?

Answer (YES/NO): NO